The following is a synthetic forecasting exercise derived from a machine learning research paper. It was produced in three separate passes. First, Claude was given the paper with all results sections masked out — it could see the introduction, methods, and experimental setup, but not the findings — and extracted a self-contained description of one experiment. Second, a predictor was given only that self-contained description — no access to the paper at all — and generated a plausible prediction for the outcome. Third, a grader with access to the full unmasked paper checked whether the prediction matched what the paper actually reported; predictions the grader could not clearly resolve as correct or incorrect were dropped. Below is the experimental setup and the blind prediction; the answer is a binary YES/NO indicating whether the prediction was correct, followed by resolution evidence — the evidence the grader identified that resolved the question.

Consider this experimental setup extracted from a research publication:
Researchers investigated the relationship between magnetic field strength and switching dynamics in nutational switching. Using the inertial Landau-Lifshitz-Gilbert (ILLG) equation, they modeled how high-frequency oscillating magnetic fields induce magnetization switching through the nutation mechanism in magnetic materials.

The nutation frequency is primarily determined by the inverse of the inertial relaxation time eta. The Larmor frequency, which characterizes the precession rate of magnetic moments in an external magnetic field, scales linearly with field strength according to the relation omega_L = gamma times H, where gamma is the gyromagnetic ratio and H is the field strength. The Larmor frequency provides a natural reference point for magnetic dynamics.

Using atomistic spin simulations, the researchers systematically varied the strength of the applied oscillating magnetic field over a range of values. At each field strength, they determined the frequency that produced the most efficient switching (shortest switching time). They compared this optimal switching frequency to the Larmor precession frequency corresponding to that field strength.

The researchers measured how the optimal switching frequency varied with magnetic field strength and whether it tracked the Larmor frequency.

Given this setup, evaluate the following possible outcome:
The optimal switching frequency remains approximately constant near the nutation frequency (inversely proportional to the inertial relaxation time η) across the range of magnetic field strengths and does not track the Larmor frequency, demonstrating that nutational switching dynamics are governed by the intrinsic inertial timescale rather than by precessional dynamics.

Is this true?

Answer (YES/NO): NO